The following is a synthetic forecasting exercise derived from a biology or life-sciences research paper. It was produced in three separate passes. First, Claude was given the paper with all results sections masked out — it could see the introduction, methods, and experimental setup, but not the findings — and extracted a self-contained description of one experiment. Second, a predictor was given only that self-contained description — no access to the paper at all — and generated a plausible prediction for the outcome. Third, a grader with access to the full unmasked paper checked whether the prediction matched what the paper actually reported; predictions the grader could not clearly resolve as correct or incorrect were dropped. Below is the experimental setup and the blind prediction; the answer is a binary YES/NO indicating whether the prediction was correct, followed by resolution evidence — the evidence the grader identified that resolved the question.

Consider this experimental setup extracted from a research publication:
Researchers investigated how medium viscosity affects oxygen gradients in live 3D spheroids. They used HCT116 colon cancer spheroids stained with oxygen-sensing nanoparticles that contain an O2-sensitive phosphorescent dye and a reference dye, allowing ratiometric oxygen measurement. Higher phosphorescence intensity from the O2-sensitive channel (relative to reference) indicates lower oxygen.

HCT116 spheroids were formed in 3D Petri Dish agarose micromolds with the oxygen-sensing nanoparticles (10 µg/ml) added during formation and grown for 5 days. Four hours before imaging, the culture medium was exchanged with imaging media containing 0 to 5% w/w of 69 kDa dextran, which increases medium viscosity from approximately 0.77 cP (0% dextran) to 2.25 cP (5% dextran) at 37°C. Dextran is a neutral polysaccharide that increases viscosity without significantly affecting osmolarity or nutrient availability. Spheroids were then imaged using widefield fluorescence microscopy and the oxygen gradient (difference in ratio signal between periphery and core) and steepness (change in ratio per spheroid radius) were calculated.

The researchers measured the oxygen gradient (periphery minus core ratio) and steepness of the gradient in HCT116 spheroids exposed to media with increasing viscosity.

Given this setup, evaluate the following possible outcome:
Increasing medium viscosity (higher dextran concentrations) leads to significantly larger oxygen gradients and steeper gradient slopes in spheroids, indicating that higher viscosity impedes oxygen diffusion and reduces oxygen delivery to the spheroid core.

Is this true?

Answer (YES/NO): YES